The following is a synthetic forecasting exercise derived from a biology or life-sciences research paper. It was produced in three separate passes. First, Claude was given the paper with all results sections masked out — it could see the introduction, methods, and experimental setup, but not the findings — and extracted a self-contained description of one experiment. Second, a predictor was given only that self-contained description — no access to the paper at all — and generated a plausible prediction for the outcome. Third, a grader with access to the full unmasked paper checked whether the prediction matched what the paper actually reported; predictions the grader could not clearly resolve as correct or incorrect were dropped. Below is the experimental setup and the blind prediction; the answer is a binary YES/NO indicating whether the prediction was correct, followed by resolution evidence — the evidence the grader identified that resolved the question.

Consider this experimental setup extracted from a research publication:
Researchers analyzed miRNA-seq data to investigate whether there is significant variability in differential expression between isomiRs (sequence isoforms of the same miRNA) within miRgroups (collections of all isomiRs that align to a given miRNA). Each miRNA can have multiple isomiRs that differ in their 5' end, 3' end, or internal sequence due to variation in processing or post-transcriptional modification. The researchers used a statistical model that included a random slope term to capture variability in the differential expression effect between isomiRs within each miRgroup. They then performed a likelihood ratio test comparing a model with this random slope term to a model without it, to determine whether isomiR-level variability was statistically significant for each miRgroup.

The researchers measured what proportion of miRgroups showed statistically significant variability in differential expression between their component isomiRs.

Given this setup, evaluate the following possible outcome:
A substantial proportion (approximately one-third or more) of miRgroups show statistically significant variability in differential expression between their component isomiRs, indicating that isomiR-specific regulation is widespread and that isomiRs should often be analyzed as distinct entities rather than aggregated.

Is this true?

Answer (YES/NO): YES